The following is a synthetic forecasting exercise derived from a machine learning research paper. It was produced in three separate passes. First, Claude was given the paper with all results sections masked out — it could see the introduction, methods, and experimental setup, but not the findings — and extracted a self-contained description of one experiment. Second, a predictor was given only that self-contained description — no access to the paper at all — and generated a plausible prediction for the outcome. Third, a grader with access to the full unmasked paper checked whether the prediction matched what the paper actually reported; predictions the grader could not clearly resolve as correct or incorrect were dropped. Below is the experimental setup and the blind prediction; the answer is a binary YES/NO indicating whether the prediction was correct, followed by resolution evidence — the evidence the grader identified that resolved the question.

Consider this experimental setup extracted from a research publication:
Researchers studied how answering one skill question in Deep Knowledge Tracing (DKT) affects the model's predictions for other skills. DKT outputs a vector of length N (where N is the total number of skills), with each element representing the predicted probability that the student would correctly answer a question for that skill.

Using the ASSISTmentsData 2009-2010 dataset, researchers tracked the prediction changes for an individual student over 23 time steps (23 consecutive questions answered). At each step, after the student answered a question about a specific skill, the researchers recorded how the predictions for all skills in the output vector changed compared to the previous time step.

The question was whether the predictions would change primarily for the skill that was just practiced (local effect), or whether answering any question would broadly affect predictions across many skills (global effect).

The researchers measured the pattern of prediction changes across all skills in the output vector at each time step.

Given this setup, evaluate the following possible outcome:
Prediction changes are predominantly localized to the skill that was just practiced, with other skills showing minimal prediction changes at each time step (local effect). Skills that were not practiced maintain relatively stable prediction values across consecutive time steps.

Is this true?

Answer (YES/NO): NO